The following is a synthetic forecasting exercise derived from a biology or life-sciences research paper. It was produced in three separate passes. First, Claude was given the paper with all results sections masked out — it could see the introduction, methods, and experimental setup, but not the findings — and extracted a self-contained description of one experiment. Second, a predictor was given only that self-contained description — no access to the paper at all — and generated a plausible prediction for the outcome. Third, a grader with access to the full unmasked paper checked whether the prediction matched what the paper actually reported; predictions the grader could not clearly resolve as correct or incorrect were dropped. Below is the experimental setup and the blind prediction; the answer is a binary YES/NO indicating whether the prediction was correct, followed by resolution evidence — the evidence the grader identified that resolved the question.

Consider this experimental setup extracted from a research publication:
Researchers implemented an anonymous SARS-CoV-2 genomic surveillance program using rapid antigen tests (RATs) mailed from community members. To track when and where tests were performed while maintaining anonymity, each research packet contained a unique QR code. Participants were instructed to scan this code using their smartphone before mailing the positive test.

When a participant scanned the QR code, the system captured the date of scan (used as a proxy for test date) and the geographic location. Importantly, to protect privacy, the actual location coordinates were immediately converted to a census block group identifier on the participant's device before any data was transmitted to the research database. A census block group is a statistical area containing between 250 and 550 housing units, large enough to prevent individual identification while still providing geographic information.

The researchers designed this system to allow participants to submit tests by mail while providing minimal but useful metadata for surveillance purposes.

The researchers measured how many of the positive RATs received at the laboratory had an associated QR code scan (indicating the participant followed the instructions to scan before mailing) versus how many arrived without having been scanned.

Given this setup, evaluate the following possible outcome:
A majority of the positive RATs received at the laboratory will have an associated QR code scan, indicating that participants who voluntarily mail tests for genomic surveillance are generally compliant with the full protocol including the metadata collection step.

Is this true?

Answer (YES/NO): YES